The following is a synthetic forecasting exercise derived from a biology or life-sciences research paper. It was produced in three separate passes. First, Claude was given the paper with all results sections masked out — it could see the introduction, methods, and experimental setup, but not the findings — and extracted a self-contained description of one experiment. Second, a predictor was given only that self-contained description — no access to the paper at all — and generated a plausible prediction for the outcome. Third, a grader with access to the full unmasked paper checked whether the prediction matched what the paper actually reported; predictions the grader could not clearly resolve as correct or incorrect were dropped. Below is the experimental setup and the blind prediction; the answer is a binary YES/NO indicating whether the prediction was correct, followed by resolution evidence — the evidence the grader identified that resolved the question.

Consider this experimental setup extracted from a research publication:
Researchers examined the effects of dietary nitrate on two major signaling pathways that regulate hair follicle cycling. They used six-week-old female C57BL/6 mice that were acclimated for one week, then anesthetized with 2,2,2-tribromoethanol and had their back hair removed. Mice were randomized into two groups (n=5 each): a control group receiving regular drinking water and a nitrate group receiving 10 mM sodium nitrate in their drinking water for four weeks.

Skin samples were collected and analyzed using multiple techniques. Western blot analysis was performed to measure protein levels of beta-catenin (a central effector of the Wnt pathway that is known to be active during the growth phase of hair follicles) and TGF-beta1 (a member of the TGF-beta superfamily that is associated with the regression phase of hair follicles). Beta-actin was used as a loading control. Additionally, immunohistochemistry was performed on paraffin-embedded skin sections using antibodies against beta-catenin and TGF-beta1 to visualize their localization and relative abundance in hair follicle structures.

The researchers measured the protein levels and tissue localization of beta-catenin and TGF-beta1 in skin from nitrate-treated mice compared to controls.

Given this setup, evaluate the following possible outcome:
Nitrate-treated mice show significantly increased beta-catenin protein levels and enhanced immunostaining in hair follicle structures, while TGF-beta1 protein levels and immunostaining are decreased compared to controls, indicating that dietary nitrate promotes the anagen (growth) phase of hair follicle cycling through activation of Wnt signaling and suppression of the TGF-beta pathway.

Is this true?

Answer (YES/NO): YES